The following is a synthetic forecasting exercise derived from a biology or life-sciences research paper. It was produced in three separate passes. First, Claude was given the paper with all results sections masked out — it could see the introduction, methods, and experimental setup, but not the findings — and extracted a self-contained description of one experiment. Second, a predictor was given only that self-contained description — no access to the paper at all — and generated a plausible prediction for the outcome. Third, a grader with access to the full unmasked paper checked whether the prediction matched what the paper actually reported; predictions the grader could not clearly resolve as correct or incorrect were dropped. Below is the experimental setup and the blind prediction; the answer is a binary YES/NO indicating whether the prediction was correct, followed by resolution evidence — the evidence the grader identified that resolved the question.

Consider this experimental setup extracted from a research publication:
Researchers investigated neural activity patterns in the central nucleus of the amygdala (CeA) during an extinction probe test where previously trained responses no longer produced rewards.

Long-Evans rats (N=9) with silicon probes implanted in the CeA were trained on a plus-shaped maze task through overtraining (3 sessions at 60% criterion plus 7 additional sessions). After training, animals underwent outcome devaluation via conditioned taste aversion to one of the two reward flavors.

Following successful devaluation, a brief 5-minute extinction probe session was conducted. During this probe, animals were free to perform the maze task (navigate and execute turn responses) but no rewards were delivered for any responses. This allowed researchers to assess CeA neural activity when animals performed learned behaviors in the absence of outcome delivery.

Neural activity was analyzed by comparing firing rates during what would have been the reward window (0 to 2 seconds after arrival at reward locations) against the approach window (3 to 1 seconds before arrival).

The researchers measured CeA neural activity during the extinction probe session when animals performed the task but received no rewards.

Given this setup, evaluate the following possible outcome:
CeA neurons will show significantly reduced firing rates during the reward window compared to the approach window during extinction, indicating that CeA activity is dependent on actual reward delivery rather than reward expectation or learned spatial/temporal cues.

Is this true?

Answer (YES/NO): NO